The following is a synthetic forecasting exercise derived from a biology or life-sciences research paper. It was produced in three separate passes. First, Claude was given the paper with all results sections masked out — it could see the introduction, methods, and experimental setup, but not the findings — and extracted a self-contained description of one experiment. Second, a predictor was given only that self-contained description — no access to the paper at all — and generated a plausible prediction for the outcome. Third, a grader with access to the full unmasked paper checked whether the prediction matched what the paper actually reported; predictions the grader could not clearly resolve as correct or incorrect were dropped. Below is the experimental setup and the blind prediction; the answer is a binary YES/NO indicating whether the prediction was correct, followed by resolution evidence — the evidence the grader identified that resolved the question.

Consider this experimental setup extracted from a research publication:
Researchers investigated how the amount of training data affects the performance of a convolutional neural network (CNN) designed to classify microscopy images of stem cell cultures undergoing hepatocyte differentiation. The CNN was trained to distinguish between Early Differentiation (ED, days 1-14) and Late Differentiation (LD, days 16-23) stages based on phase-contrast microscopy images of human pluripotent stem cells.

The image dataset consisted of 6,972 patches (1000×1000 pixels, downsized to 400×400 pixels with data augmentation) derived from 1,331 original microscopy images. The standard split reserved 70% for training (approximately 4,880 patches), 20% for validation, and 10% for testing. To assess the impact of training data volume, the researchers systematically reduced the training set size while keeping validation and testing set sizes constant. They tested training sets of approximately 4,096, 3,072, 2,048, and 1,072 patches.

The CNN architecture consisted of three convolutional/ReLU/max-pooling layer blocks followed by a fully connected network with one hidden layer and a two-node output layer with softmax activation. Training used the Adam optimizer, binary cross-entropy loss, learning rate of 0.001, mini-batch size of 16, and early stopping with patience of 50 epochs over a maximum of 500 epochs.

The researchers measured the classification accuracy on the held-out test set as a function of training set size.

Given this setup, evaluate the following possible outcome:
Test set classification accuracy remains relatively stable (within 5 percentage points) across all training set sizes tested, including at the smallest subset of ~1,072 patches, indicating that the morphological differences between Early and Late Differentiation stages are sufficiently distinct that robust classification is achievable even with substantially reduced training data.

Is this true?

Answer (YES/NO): YES